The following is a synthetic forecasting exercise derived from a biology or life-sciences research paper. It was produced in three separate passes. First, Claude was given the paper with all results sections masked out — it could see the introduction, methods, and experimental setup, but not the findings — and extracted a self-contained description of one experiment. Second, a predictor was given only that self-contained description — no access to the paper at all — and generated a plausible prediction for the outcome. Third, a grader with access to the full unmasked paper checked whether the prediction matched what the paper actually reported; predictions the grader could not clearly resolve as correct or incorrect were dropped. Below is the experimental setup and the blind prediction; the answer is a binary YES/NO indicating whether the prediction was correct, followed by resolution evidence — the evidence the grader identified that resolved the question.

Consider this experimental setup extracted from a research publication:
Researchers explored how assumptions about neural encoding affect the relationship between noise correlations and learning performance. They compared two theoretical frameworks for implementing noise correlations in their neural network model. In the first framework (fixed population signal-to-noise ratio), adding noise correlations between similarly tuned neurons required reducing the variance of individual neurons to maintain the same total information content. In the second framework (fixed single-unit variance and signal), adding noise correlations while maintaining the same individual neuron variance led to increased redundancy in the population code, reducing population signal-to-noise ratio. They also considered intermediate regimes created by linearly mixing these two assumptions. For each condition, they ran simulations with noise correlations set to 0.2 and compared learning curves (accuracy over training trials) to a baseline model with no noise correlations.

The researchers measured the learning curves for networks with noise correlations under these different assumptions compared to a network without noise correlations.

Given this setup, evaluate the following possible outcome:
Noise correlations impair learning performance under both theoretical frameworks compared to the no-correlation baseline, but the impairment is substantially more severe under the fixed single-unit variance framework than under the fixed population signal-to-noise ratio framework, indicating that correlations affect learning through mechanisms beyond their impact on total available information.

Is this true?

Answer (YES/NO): NO